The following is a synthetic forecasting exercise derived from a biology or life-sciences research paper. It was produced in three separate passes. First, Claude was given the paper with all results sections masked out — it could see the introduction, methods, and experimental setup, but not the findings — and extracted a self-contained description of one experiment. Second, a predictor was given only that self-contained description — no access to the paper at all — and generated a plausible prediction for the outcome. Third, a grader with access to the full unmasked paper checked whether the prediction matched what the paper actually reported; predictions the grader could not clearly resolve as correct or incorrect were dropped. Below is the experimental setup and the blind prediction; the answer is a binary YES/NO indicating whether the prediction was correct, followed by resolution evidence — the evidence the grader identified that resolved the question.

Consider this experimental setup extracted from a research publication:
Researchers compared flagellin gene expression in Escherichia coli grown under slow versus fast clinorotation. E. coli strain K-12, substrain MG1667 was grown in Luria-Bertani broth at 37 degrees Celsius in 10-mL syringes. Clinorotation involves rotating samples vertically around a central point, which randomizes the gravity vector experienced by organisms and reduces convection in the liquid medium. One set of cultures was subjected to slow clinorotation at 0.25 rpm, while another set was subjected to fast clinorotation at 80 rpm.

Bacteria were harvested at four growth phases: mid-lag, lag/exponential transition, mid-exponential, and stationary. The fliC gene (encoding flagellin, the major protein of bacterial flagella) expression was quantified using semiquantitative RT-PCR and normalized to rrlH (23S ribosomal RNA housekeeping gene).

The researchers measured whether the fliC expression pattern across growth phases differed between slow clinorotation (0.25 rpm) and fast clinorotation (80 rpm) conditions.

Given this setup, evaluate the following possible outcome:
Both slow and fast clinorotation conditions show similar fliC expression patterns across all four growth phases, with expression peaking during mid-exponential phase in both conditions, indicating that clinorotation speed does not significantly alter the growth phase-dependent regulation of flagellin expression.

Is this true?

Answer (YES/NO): YES